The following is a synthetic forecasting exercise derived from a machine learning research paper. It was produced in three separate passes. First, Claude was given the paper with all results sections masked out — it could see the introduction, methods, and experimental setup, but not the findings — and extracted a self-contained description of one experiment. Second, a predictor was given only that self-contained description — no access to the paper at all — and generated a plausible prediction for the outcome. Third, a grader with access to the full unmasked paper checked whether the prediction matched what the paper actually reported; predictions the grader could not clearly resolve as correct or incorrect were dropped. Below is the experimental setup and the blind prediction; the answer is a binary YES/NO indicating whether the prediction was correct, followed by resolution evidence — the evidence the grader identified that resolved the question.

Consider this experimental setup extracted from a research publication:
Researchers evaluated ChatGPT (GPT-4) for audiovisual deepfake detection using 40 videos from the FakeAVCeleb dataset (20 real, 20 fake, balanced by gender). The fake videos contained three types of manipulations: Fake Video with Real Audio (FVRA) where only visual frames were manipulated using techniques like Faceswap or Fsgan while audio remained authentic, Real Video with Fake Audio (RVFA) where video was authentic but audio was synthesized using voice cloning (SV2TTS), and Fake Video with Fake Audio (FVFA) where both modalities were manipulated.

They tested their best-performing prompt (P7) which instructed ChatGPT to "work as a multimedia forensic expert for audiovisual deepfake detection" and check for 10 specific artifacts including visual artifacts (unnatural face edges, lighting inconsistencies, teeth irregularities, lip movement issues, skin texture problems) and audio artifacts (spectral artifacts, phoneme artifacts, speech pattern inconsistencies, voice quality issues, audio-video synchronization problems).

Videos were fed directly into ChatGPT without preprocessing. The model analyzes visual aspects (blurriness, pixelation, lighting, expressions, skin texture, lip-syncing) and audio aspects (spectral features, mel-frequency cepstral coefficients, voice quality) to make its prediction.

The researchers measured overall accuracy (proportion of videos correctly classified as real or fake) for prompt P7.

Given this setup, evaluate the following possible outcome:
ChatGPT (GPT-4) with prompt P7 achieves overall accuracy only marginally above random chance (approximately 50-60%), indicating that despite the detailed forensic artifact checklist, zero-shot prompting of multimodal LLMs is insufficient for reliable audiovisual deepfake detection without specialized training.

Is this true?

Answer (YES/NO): NO